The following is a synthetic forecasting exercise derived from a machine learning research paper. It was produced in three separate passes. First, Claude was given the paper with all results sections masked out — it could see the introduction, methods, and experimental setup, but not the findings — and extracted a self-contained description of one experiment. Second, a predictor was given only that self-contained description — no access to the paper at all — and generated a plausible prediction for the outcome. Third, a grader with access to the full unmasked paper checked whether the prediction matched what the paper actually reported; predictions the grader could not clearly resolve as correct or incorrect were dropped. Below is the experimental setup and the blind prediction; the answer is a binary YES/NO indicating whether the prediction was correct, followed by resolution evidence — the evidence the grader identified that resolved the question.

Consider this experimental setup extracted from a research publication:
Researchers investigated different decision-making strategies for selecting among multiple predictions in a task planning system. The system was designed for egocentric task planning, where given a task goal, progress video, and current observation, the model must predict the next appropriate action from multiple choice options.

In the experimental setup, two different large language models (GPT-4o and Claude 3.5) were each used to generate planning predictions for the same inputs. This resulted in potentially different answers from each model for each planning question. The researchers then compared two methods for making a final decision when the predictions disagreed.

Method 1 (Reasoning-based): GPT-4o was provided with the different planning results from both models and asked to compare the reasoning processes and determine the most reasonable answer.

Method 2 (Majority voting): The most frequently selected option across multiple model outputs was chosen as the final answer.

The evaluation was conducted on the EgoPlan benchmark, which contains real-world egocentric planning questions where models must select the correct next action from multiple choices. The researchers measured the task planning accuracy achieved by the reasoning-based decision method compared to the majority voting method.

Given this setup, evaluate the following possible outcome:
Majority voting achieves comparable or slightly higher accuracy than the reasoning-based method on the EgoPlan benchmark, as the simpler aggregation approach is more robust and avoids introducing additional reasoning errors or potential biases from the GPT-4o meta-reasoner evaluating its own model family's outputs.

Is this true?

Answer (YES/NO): NO